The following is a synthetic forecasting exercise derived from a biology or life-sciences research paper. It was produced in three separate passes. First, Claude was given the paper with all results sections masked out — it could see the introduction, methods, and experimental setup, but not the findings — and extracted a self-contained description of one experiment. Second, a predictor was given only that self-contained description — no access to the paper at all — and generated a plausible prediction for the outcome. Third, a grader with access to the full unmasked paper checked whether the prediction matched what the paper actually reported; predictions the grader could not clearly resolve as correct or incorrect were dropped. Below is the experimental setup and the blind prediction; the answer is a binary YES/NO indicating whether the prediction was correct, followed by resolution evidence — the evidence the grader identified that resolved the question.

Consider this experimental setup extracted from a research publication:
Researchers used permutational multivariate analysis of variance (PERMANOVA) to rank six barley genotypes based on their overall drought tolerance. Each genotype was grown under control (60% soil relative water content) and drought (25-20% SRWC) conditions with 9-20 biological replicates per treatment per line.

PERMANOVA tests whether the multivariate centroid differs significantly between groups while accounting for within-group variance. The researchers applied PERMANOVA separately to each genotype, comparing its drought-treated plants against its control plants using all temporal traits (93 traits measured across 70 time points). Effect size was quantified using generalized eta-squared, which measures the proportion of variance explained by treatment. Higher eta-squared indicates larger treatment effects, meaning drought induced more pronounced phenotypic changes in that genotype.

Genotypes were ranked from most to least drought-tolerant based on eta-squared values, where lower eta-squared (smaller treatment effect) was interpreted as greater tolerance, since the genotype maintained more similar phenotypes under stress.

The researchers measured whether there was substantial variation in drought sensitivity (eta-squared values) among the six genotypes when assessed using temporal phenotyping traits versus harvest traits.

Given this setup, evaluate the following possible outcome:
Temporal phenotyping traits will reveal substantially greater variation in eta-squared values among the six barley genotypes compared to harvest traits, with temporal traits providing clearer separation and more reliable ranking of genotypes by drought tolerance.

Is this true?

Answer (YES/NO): NO